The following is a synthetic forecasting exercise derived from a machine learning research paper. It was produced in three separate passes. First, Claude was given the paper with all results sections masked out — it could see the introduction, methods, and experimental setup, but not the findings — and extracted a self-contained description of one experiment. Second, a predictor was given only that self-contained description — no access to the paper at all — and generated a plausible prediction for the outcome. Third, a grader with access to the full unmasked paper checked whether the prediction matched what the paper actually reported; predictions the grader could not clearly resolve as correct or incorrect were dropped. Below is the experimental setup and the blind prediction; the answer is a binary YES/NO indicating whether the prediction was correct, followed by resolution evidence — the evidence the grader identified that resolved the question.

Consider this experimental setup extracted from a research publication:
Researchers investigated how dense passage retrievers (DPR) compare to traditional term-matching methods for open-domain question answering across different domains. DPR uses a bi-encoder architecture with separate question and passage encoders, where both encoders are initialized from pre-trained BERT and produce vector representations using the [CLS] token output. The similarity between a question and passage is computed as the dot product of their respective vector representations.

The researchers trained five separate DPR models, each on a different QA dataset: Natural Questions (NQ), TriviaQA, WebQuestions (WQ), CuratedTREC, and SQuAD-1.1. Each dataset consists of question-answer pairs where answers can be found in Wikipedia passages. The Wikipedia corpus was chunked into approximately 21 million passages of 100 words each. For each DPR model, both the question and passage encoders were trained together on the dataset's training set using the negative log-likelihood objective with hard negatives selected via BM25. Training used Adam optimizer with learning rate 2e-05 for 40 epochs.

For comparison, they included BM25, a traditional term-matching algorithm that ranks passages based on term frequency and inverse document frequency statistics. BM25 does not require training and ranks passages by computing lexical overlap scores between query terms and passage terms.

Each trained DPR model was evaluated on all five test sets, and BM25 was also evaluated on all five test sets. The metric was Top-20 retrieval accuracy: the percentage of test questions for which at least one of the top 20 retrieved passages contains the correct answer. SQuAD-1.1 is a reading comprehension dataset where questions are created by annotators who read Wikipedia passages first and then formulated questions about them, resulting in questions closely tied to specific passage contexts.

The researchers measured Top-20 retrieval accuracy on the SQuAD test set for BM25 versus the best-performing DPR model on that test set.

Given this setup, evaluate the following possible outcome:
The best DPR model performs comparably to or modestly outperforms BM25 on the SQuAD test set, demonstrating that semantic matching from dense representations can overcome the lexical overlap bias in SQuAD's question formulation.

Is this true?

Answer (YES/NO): NO